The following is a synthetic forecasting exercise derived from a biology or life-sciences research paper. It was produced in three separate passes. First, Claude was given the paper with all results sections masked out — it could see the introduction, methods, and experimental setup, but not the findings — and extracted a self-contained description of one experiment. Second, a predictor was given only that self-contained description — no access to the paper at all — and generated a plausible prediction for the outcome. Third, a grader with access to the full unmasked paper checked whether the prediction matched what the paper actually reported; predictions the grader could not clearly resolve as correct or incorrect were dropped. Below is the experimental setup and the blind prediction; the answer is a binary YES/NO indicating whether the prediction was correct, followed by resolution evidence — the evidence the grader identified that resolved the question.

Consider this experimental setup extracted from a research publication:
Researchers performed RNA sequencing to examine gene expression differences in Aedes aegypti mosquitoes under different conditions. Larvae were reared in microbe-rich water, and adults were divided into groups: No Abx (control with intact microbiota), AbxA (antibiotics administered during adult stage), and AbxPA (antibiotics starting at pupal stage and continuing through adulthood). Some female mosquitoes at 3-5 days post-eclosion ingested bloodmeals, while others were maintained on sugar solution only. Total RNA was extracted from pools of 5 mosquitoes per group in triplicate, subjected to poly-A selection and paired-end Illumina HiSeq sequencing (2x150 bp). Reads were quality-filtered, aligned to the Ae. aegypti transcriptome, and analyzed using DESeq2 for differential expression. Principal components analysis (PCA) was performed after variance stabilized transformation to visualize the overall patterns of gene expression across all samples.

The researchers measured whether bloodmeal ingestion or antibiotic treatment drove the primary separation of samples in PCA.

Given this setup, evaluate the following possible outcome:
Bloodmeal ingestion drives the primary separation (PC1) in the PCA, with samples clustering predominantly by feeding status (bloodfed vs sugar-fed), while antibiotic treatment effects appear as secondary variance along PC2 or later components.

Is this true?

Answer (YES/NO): YES